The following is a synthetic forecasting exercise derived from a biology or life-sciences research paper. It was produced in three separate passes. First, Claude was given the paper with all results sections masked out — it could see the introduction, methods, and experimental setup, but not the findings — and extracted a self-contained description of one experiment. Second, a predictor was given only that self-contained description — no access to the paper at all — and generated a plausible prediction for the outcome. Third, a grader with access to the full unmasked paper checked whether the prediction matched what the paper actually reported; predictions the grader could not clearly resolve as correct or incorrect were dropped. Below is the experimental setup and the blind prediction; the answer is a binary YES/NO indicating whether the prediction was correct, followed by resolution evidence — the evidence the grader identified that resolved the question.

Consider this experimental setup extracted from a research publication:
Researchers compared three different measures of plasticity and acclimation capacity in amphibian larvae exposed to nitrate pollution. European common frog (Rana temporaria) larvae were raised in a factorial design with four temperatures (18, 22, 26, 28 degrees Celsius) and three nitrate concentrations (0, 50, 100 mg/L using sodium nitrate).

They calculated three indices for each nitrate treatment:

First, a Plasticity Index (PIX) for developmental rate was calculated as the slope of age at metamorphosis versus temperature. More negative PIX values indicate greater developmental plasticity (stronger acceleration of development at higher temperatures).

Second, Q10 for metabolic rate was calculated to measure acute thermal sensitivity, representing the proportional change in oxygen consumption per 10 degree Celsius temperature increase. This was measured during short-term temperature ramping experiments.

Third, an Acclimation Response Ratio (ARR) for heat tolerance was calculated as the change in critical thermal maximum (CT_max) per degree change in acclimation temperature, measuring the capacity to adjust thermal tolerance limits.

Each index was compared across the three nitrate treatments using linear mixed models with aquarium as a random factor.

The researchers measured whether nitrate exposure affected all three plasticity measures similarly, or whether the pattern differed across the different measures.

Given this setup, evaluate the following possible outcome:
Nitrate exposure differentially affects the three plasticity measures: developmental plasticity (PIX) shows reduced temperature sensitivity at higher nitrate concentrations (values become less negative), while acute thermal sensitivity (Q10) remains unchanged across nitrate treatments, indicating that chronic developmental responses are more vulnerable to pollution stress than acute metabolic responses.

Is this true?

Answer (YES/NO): NO